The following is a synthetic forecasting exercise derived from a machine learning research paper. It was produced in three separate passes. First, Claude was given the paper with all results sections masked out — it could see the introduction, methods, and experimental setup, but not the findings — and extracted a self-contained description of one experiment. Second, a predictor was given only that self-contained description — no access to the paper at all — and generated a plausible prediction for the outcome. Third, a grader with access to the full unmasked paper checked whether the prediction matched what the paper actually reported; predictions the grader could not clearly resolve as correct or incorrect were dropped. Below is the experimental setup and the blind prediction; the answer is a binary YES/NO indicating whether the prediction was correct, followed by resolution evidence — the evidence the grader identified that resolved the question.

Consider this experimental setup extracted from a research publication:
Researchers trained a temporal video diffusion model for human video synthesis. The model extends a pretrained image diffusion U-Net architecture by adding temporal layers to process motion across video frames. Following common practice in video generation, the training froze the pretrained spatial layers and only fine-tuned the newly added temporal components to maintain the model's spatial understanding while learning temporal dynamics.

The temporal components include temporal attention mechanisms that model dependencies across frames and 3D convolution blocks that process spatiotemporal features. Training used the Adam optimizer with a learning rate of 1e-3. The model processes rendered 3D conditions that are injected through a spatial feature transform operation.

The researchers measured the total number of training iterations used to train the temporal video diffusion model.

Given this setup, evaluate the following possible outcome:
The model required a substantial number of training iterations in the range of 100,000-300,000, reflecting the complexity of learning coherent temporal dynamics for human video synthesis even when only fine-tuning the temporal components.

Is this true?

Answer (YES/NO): NO